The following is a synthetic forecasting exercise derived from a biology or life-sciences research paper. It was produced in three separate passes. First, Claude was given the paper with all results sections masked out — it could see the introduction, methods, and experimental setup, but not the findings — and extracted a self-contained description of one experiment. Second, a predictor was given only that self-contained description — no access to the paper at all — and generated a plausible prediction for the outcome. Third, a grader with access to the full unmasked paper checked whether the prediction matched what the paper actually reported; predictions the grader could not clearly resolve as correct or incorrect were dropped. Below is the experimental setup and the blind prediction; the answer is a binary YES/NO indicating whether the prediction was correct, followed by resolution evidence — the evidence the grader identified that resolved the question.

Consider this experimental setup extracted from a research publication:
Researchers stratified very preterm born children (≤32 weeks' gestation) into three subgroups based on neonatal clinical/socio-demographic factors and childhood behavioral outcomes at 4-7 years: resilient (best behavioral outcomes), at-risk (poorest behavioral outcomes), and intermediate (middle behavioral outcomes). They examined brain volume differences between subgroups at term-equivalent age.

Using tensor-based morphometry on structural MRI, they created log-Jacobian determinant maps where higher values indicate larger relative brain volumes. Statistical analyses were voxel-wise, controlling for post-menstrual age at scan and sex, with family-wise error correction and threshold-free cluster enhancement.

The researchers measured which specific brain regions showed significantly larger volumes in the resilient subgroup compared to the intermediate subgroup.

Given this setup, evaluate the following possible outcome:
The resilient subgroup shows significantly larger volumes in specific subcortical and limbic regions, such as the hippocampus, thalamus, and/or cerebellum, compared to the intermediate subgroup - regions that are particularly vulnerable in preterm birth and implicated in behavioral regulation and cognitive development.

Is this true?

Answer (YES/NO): NO